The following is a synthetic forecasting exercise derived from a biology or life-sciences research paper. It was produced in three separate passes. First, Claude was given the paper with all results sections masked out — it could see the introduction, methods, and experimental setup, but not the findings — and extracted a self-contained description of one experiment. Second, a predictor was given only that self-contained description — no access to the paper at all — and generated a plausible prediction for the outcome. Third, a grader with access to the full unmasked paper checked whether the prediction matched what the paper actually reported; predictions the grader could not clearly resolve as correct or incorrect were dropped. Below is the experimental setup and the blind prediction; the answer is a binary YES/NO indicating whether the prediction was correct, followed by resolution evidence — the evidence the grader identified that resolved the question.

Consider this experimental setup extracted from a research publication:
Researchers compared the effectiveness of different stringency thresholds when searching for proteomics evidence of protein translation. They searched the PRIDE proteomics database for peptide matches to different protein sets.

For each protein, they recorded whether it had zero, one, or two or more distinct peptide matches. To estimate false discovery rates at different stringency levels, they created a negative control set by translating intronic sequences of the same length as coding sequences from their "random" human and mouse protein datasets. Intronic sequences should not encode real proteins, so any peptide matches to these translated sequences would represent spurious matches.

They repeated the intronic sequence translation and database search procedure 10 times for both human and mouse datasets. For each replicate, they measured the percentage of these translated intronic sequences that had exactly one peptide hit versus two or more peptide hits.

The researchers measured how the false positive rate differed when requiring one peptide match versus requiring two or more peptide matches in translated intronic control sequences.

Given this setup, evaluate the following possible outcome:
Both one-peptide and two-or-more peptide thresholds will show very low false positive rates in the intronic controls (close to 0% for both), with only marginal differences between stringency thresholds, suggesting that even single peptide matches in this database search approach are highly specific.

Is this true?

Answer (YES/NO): NO